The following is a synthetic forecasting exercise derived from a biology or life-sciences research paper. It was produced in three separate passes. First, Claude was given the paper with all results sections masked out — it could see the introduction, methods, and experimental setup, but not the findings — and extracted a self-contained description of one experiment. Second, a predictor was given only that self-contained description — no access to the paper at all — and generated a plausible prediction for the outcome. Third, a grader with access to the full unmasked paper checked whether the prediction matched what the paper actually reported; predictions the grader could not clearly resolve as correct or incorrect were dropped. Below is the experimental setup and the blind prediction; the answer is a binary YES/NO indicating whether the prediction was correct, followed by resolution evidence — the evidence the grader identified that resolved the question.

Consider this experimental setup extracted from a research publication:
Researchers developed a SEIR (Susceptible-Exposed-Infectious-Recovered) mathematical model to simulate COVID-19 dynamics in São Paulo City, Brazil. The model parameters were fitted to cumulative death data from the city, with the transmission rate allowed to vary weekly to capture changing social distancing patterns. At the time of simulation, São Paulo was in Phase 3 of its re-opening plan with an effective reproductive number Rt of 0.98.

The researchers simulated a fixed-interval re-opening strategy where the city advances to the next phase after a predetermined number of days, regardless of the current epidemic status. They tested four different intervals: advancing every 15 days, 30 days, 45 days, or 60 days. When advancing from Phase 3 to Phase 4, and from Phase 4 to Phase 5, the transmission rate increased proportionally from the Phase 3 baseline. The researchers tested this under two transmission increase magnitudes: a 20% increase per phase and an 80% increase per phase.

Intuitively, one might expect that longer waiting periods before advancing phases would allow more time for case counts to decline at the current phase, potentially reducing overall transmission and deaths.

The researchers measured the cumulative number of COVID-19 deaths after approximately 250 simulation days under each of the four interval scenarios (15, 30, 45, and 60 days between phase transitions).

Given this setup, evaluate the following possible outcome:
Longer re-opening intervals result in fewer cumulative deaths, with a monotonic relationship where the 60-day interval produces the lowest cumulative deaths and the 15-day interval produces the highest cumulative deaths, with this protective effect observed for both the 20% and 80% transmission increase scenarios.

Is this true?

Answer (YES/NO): NO